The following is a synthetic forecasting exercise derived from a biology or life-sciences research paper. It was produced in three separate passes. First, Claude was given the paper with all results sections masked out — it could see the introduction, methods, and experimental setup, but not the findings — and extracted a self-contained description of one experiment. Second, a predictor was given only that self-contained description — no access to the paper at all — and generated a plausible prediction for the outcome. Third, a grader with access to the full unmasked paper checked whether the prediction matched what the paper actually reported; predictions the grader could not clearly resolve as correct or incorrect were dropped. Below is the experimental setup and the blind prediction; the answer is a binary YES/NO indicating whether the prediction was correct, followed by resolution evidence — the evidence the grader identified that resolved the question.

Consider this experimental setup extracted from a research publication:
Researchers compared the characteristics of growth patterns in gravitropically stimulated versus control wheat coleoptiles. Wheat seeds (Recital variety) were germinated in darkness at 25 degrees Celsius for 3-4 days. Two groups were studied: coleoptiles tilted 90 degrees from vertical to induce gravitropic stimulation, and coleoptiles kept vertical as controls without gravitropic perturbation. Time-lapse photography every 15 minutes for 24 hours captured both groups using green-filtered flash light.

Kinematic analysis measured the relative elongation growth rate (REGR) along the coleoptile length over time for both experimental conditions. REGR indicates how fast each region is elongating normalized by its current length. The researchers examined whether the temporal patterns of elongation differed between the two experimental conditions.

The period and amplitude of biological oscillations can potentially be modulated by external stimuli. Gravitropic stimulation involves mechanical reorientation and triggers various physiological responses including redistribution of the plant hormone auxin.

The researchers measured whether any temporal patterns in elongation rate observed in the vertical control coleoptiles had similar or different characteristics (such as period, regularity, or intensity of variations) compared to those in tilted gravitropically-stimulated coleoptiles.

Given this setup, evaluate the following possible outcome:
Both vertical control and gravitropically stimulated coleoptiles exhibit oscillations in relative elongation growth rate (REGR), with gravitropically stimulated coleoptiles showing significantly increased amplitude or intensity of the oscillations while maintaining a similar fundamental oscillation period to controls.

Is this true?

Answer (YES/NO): NO